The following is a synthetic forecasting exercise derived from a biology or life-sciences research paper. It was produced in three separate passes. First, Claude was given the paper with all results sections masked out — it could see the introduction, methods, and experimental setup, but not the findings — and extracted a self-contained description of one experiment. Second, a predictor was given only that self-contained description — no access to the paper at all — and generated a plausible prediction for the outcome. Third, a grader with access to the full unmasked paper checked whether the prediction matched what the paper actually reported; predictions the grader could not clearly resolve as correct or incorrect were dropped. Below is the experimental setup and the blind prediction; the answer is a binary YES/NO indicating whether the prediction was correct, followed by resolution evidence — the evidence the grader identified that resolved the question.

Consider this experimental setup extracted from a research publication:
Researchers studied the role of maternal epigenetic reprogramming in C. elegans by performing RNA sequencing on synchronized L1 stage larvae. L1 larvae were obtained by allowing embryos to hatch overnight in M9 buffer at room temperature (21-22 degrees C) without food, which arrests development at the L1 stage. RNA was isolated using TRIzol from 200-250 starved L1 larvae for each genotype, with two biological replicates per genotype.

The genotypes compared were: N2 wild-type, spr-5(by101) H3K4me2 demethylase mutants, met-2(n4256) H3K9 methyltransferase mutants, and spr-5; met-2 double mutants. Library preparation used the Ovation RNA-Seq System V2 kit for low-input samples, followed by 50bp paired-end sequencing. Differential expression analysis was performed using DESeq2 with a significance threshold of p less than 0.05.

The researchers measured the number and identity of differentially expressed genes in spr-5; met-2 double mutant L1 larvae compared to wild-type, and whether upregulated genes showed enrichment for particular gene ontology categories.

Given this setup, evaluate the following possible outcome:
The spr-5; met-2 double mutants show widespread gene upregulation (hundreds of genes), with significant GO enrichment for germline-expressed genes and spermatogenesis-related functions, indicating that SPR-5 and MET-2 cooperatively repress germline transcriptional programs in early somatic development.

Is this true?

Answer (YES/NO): NO